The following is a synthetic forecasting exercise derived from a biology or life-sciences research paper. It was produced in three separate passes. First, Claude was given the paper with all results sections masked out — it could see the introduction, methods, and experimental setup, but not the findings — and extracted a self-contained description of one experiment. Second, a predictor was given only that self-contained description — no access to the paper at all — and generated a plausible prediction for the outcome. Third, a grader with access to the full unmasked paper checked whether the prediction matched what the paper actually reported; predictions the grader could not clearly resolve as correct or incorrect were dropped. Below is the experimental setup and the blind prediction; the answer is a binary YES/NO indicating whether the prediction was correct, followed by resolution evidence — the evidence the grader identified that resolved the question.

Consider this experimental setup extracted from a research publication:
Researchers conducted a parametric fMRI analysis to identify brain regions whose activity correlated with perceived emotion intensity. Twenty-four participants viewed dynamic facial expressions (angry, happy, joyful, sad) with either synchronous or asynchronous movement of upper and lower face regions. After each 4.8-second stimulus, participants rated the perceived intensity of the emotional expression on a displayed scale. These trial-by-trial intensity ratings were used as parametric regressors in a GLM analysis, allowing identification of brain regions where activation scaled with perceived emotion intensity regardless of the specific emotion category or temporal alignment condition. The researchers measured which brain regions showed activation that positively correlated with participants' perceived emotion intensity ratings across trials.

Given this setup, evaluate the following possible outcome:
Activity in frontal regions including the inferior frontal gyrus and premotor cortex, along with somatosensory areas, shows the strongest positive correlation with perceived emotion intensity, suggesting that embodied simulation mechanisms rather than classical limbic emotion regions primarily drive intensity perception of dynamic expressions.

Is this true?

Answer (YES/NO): NO